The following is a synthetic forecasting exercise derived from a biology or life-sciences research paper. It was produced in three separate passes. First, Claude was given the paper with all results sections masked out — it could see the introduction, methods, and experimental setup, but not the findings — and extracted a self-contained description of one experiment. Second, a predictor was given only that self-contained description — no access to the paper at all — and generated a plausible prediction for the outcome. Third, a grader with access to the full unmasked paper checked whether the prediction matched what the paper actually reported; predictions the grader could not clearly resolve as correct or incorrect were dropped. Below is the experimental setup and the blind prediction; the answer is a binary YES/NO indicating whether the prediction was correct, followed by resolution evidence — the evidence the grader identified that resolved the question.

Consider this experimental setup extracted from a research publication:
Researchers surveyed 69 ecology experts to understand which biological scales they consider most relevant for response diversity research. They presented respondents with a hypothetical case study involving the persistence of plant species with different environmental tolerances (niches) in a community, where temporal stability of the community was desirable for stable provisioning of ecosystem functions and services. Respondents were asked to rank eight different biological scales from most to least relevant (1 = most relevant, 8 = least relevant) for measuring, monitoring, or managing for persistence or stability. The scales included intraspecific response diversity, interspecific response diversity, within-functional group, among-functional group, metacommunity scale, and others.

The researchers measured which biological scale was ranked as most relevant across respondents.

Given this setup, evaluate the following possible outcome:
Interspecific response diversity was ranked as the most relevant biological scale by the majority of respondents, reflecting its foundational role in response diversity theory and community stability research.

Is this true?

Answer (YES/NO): NO